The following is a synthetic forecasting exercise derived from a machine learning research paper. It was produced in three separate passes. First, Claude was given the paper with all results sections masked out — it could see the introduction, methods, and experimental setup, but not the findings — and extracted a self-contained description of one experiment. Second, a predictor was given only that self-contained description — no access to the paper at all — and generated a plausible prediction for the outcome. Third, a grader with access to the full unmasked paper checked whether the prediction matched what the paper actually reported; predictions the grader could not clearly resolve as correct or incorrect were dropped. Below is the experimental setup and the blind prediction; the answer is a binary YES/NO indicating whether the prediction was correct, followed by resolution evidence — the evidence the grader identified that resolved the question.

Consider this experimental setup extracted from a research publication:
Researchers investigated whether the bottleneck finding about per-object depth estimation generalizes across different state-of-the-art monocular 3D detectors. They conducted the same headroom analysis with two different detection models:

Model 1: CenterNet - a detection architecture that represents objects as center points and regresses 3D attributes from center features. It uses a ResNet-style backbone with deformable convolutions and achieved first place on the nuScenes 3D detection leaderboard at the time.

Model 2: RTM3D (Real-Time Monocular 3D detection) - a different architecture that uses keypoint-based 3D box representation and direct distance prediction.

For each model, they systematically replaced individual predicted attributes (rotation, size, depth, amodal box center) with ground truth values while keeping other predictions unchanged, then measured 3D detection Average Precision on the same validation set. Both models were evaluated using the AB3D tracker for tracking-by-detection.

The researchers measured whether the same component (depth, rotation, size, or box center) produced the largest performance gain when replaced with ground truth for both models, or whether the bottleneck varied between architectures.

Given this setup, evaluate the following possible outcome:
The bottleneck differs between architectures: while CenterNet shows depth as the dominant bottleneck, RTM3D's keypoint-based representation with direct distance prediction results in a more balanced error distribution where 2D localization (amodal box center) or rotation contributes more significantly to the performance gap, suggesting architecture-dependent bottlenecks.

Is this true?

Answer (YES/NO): NO